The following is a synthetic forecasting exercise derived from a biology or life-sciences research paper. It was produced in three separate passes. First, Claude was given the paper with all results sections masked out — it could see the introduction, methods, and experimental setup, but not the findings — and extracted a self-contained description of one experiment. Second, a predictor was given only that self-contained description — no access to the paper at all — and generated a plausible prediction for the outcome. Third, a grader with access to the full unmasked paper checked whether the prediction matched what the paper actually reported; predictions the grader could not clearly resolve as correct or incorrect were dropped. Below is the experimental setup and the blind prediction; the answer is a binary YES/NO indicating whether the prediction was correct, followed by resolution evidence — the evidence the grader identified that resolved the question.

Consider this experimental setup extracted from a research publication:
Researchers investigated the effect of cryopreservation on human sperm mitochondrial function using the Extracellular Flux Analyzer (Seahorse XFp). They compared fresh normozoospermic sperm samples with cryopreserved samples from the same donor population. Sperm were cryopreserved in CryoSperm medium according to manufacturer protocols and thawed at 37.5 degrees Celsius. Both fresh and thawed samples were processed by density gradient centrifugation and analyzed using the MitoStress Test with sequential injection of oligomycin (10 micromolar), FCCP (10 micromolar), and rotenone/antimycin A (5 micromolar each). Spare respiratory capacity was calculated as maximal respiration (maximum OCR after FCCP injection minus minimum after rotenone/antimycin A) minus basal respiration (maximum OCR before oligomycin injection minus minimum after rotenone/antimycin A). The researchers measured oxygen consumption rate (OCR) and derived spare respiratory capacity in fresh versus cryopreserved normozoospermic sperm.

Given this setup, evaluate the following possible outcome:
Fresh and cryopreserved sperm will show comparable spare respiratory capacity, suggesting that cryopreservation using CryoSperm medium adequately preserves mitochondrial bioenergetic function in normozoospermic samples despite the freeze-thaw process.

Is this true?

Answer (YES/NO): NO